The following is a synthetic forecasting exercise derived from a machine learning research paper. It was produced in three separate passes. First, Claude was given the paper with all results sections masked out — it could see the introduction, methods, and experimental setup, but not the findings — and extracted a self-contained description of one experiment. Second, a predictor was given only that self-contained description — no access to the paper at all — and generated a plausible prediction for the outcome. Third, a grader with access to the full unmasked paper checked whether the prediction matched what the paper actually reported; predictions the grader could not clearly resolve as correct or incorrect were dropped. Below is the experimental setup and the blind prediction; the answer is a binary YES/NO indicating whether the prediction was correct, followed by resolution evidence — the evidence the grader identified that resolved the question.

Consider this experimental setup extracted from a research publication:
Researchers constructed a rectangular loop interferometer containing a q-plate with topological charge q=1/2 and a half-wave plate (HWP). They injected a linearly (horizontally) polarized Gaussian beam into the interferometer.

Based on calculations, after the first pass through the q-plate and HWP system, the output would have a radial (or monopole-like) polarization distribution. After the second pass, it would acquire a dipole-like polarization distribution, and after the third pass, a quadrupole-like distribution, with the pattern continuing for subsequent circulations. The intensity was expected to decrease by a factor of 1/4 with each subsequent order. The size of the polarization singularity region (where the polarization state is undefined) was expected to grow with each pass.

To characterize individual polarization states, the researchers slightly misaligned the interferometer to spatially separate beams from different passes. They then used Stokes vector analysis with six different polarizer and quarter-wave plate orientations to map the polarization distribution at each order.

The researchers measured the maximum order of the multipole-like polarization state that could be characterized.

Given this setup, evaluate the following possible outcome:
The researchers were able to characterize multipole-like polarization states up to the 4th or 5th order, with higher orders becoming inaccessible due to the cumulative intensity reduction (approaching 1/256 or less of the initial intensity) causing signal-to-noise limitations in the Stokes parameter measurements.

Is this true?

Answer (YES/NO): NO